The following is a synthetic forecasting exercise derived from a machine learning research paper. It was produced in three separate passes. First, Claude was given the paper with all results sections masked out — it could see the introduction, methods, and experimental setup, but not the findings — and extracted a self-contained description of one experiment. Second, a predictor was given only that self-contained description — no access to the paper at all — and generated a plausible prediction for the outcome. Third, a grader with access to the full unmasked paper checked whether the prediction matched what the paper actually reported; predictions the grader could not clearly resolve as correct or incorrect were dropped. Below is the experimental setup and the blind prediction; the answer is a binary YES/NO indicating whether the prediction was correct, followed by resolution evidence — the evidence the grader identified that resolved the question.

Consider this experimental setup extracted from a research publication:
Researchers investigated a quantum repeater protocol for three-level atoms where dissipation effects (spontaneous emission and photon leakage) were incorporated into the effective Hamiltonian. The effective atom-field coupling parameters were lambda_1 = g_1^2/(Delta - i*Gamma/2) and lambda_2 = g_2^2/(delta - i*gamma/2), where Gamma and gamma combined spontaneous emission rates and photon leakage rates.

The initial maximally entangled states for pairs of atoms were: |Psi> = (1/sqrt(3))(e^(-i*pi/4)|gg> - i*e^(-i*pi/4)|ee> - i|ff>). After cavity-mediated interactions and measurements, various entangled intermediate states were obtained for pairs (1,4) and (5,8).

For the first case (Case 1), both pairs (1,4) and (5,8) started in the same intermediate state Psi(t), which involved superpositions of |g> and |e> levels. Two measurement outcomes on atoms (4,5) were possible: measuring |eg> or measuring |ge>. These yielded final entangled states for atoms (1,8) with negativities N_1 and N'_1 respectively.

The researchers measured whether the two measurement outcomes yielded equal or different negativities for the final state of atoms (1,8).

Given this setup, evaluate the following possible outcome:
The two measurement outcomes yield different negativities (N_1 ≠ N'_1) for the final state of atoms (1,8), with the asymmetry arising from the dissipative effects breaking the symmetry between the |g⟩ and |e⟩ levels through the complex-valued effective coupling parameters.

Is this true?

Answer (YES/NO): YES